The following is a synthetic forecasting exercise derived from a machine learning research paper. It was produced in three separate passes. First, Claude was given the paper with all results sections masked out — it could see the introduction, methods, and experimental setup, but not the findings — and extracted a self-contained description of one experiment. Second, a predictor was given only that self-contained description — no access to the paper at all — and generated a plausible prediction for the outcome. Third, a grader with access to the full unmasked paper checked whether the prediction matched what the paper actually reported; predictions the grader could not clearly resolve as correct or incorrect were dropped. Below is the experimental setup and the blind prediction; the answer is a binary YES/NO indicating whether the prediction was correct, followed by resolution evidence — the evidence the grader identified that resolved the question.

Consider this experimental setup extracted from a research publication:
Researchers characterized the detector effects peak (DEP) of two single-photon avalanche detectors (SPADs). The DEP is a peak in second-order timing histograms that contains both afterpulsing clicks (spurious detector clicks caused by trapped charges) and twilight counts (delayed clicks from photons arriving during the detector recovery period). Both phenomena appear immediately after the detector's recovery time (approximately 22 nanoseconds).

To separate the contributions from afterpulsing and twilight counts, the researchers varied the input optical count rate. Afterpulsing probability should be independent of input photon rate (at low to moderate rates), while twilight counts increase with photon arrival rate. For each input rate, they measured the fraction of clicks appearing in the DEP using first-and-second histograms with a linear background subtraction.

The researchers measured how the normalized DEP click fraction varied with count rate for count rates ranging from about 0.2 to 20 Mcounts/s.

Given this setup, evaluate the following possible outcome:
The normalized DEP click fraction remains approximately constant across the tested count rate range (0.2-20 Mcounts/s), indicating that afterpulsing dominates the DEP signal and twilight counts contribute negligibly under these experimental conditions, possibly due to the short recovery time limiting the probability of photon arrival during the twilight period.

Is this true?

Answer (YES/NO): NO